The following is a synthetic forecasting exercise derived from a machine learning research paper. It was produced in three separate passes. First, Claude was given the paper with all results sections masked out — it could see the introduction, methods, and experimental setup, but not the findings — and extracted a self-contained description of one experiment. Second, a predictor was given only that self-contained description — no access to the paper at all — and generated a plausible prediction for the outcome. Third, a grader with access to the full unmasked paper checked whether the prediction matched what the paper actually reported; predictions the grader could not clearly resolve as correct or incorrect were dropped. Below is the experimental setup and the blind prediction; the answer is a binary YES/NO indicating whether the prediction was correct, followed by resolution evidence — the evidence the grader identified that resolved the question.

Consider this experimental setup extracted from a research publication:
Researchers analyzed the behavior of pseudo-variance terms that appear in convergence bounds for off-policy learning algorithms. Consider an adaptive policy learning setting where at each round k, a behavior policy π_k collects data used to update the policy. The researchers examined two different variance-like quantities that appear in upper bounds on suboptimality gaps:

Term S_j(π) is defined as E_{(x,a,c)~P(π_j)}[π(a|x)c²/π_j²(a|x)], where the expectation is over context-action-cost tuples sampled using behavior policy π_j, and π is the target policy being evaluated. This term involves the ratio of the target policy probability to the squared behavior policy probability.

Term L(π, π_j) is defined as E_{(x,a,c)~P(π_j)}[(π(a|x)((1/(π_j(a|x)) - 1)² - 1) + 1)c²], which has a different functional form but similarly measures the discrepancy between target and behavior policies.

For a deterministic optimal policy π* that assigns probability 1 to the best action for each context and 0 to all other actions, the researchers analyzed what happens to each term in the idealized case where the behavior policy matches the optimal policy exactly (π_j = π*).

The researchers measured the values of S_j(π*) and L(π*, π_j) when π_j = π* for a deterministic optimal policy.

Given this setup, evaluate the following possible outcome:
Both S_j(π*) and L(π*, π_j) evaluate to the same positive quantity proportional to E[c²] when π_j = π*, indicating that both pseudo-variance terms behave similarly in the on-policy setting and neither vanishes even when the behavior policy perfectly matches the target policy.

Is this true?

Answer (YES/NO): NO